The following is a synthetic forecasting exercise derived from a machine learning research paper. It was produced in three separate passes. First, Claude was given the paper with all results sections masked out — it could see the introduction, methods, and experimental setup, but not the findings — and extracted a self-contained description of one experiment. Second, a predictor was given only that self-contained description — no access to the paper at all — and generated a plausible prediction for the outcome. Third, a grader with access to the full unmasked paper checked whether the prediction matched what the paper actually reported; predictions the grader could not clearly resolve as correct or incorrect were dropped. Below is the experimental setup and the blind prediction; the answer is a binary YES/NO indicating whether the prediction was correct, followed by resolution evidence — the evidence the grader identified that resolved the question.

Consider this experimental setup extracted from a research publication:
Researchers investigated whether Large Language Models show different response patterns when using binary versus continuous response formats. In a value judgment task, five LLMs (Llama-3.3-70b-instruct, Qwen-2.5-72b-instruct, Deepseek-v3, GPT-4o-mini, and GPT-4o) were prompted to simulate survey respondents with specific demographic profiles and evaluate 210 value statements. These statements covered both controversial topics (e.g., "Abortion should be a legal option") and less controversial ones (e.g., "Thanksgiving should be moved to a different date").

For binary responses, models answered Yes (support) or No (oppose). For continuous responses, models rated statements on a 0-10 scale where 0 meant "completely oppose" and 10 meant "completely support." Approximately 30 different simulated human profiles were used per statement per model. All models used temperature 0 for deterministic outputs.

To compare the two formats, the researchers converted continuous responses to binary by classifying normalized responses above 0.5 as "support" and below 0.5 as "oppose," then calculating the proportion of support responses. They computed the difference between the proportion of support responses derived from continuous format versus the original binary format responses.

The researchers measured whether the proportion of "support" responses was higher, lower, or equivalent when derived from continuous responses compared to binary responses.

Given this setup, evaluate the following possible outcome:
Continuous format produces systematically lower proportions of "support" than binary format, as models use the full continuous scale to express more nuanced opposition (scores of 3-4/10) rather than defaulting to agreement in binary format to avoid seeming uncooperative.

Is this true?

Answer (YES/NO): NO